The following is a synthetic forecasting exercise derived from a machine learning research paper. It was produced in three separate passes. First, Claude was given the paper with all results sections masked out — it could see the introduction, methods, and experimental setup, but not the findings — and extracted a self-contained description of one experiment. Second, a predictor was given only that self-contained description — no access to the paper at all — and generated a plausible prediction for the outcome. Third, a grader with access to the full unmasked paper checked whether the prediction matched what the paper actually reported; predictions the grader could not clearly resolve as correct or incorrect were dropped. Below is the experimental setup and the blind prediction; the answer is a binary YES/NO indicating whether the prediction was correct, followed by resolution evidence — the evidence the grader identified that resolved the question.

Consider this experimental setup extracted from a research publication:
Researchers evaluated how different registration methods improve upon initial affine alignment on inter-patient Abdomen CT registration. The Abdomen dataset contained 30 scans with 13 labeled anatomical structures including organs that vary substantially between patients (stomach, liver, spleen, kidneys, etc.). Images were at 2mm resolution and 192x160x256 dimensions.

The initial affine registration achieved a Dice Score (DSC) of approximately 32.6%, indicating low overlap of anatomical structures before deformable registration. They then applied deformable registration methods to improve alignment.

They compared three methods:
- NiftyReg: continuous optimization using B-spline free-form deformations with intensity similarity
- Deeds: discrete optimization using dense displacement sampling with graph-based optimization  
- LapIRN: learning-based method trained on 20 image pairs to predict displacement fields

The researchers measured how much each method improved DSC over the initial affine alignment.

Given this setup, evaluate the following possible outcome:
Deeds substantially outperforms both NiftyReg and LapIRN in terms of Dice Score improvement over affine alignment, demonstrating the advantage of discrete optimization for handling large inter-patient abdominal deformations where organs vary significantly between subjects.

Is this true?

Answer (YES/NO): NO